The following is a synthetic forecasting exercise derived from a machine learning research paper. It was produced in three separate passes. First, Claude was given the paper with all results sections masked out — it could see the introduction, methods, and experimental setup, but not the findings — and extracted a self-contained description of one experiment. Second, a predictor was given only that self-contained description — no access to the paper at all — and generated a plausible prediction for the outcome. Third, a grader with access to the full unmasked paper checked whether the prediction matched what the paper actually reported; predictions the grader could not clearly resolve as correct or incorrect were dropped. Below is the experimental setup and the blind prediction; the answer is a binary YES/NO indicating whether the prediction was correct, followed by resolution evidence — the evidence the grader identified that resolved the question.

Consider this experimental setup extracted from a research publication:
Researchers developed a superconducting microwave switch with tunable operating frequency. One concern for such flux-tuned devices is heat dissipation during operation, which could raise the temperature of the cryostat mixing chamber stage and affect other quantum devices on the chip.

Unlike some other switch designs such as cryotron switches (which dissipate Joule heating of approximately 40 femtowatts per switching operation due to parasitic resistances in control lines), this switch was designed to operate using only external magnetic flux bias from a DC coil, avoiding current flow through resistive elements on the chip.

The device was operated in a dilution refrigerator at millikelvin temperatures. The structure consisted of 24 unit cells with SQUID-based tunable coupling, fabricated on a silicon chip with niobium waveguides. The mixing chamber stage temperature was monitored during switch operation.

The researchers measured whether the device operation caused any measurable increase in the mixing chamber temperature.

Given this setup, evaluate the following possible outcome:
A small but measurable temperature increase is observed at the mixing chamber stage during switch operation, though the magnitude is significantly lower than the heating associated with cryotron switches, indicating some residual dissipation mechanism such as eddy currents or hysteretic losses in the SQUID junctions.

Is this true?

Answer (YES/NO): NO